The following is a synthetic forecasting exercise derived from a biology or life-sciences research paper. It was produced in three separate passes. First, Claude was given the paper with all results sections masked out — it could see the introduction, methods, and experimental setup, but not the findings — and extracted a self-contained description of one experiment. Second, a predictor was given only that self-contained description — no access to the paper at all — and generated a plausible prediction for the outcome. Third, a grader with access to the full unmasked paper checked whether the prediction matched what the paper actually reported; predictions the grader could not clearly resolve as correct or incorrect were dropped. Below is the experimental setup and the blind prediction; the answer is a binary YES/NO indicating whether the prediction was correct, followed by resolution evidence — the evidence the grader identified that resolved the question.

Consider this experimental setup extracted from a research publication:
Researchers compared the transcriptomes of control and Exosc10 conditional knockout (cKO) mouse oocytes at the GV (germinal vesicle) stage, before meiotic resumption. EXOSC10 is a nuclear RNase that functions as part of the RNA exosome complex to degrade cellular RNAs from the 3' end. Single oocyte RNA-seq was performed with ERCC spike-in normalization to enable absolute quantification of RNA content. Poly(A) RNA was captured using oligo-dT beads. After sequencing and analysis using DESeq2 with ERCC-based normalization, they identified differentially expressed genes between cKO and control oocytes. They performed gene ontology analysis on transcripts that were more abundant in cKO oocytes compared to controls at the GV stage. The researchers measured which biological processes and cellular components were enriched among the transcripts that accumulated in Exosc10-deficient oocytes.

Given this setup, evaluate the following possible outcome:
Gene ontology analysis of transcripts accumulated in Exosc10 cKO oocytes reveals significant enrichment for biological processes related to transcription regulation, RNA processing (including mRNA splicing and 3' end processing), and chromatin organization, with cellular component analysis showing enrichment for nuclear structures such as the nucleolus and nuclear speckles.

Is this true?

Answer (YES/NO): NO